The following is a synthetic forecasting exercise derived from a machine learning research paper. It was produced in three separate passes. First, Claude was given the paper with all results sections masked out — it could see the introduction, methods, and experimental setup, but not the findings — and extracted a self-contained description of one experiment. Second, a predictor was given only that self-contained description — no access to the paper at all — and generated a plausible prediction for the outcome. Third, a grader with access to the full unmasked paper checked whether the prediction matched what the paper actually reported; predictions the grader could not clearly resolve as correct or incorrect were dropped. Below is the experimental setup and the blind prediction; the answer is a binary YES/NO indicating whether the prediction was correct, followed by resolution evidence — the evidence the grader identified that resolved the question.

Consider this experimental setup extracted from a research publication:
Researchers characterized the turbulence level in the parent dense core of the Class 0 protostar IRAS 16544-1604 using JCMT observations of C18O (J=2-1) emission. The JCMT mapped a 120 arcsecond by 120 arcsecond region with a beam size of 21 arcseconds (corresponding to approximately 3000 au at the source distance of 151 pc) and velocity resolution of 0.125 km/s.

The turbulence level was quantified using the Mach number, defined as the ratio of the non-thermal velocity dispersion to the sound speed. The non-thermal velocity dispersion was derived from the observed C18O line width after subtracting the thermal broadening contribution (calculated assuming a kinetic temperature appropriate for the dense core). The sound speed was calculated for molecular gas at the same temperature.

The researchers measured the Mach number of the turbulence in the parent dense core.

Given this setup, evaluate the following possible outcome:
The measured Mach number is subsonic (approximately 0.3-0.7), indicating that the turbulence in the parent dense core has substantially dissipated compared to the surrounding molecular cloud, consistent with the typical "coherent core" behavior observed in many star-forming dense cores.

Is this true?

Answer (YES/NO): NO